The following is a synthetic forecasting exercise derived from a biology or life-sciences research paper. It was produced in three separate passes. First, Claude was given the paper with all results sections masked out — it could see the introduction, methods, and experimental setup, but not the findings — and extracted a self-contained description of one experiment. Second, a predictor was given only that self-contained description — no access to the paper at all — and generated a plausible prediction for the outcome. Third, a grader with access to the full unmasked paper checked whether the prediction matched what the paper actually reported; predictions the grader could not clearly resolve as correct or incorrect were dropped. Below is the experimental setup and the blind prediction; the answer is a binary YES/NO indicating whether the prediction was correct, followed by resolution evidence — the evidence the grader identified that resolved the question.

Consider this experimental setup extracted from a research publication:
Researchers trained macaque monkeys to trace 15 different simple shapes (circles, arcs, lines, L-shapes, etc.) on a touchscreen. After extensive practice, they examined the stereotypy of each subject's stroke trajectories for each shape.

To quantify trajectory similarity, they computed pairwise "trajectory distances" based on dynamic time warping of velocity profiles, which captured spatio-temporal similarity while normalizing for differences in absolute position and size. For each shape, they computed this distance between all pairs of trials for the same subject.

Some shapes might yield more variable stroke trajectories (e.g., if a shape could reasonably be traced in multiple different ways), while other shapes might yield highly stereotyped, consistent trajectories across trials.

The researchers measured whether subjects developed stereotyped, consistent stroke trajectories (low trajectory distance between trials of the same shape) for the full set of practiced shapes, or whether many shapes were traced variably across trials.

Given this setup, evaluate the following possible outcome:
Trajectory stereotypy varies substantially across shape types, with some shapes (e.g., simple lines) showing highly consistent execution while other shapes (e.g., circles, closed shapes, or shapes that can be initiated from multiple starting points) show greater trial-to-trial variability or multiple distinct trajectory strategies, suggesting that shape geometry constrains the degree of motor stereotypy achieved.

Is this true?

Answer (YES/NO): NO